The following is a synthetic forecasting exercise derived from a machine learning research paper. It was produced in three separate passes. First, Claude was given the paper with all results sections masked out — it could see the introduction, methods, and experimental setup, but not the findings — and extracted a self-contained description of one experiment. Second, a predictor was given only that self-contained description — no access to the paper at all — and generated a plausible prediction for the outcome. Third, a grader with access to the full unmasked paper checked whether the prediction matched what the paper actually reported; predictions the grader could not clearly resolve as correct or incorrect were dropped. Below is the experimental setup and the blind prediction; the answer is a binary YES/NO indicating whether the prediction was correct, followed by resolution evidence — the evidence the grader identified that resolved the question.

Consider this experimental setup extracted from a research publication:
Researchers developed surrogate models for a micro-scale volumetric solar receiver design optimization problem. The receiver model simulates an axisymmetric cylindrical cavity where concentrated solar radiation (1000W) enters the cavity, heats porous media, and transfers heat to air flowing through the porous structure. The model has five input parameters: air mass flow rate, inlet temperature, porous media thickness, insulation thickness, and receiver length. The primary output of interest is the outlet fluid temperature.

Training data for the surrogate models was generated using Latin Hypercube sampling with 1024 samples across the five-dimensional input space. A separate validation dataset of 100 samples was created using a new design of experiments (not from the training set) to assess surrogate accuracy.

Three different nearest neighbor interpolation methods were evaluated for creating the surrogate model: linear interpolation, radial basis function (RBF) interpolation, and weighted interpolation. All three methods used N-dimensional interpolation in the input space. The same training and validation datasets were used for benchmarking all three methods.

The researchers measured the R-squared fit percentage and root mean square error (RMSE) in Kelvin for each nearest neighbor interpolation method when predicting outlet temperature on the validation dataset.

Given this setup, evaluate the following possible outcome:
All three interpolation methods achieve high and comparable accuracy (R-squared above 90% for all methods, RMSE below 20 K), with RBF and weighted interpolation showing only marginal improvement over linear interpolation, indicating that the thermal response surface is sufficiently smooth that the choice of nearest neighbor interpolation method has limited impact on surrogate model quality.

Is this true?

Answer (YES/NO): NO